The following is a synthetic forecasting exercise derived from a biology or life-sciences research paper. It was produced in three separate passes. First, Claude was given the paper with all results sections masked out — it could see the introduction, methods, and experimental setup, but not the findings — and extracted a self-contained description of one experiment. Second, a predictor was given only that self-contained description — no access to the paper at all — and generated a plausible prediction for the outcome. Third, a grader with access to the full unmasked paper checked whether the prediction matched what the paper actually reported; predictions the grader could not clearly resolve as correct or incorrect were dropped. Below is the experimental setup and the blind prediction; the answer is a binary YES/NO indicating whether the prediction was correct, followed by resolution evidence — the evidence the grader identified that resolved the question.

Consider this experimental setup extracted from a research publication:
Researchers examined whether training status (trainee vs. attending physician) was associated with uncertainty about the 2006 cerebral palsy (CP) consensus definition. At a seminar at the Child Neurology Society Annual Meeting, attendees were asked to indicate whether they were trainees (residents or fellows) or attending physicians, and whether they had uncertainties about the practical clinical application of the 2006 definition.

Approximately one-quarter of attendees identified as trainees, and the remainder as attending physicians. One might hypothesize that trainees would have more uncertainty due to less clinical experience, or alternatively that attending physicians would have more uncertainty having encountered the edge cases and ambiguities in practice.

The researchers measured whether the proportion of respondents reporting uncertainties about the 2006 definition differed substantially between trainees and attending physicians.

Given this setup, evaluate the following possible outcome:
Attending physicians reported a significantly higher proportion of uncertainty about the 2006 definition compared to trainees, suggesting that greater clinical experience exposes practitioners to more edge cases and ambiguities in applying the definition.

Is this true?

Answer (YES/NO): NO